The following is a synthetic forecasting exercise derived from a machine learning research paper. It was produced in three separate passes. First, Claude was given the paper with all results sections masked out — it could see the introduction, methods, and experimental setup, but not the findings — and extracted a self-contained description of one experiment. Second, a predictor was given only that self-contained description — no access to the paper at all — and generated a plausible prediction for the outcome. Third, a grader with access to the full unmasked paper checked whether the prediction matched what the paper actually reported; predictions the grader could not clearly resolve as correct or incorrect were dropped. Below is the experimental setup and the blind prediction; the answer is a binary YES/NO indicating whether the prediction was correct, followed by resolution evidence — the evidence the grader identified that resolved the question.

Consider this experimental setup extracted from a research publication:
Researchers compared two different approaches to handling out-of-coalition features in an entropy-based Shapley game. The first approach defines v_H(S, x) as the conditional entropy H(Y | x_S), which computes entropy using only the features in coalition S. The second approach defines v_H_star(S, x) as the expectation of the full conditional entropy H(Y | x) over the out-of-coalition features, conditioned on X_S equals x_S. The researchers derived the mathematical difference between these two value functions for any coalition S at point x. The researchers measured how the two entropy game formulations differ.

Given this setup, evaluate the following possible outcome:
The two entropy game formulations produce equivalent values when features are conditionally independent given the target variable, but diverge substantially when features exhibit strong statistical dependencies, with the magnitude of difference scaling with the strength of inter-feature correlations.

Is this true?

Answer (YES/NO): NO